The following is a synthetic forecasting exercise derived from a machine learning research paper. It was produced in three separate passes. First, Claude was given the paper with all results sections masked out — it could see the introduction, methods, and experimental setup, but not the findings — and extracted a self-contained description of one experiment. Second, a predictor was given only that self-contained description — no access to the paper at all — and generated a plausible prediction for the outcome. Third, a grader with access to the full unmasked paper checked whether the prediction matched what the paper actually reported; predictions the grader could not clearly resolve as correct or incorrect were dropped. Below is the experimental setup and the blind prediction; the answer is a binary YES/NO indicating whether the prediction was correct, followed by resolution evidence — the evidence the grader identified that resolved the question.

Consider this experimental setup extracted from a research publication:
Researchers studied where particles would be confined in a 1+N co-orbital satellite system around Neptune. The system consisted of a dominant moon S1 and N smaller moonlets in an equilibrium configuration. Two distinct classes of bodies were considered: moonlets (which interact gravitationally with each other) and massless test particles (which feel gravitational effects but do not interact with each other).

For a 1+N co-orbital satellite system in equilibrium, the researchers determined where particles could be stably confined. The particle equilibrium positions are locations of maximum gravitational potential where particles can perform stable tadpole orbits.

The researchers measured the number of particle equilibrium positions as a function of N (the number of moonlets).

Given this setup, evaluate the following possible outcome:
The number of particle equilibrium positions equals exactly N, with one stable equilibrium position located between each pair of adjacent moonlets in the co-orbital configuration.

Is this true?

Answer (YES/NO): NO